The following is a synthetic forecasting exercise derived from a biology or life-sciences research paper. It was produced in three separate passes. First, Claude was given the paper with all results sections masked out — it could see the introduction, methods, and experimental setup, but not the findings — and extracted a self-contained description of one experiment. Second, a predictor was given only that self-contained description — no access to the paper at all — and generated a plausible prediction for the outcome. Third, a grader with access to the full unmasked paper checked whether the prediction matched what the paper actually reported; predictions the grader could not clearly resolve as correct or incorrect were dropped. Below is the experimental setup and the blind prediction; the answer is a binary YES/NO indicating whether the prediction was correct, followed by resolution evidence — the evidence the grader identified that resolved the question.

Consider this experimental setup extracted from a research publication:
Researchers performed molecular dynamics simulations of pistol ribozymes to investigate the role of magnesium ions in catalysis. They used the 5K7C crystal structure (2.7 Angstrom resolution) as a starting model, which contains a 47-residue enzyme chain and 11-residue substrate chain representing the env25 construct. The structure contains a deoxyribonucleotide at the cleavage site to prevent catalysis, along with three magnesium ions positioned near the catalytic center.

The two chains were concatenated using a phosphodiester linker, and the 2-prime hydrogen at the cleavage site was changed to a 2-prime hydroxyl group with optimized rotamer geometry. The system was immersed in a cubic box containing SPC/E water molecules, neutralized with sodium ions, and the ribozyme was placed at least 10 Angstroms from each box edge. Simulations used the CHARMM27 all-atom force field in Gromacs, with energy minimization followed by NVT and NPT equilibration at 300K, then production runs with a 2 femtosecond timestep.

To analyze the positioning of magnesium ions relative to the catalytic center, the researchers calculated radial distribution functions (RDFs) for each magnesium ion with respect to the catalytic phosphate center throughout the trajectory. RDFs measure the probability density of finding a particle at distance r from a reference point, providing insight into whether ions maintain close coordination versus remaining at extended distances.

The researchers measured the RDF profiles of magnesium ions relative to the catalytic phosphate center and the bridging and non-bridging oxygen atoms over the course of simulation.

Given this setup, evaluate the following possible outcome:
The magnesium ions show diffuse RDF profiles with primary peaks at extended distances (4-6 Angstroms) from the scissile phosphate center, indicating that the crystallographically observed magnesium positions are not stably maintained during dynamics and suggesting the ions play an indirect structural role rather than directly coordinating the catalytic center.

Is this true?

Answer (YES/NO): NO